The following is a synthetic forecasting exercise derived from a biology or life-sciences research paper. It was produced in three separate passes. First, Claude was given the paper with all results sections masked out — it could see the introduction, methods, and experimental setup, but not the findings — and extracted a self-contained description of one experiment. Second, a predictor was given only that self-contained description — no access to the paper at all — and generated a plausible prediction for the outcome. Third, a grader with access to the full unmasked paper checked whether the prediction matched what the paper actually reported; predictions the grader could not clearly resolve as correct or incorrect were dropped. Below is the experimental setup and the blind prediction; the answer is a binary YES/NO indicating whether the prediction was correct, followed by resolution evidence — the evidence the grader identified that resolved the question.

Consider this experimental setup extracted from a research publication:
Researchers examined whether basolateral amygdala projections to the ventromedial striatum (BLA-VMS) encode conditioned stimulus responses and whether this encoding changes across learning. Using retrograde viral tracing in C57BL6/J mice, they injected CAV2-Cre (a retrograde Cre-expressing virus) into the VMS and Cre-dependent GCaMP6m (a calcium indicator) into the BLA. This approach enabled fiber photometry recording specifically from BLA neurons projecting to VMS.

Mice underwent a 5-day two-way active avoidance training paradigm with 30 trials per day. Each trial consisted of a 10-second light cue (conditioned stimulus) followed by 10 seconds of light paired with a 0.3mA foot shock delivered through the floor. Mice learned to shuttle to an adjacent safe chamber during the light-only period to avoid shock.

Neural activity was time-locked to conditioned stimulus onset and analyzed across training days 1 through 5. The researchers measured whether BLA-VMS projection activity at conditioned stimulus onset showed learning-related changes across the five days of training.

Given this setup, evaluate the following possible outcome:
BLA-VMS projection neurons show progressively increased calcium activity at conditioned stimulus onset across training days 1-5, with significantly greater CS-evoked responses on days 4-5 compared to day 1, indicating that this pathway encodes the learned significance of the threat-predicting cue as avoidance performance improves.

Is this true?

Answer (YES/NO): NO